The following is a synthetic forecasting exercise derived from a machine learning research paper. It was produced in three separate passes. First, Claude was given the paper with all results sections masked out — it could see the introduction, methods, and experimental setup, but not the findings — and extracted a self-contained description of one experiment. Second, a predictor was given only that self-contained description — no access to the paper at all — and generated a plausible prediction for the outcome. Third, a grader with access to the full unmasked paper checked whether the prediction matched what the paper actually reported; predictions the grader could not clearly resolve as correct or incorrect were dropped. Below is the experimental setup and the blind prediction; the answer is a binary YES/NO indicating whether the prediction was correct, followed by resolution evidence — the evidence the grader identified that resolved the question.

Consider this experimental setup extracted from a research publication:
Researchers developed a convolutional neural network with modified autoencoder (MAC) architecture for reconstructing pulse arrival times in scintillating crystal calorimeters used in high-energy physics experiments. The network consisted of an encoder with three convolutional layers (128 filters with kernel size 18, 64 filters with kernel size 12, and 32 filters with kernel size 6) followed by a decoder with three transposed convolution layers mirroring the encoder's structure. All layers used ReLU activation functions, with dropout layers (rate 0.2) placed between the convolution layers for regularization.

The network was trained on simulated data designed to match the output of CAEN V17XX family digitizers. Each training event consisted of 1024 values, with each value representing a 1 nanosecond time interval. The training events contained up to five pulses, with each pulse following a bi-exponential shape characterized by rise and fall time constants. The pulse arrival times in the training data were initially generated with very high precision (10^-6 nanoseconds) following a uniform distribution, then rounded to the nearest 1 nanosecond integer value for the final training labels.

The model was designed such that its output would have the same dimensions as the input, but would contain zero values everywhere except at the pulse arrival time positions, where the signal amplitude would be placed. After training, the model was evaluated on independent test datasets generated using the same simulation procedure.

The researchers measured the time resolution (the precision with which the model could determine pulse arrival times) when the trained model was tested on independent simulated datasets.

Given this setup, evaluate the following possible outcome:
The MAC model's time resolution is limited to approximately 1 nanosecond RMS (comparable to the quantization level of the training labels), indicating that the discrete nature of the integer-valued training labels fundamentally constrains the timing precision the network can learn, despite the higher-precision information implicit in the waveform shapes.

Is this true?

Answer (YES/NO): NO